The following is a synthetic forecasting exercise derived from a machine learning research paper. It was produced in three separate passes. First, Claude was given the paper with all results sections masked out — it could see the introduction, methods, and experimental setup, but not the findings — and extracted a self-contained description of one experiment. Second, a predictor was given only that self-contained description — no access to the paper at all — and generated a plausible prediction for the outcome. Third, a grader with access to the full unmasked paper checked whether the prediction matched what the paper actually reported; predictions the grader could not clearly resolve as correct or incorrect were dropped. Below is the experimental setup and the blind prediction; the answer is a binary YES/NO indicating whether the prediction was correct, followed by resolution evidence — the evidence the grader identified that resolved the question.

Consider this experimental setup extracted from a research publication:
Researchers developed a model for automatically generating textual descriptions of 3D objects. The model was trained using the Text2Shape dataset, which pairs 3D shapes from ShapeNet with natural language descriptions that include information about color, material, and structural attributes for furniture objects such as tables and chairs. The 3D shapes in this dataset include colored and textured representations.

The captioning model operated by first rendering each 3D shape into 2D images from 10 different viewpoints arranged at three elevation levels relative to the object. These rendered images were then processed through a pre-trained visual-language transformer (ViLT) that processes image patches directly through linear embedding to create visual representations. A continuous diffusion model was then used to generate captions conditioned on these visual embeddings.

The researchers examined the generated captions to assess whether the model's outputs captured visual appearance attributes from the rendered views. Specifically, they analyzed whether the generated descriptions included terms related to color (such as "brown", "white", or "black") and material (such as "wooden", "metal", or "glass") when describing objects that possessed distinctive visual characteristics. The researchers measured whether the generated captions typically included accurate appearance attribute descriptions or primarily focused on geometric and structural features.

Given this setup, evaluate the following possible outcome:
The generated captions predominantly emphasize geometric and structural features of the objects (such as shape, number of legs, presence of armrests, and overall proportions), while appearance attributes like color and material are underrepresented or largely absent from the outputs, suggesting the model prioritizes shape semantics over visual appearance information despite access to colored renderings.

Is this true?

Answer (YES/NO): NO